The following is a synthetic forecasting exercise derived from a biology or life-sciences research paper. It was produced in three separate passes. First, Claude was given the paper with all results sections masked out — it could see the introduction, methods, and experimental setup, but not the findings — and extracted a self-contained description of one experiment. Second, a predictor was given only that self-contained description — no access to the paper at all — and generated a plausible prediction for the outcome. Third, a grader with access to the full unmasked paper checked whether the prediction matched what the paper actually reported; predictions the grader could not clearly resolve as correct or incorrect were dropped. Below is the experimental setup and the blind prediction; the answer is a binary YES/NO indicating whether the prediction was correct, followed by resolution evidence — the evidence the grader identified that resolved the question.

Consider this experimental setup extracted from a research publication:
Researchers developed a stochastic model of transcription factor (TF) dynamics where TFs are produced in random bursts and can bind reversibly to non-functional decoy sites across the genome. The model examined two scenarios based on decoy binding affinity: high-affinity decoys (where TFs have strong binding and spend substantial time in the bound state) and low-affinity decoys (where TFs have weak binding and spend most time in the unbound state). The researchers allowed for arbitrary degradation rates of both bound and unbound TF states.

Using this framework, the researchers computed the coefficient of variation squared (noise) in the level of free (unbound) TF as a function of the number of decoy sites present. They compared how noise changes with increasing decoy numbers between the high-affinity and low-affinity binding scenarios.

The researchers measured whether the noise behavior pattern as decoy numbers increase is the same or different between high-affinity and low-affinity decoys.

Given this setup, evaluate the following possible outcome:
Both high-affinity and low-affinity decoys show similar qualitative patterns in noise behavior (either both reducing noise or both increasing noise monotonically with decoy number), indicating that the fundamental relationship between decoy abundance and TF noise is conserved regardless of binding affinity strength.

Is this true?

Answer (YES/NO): NO